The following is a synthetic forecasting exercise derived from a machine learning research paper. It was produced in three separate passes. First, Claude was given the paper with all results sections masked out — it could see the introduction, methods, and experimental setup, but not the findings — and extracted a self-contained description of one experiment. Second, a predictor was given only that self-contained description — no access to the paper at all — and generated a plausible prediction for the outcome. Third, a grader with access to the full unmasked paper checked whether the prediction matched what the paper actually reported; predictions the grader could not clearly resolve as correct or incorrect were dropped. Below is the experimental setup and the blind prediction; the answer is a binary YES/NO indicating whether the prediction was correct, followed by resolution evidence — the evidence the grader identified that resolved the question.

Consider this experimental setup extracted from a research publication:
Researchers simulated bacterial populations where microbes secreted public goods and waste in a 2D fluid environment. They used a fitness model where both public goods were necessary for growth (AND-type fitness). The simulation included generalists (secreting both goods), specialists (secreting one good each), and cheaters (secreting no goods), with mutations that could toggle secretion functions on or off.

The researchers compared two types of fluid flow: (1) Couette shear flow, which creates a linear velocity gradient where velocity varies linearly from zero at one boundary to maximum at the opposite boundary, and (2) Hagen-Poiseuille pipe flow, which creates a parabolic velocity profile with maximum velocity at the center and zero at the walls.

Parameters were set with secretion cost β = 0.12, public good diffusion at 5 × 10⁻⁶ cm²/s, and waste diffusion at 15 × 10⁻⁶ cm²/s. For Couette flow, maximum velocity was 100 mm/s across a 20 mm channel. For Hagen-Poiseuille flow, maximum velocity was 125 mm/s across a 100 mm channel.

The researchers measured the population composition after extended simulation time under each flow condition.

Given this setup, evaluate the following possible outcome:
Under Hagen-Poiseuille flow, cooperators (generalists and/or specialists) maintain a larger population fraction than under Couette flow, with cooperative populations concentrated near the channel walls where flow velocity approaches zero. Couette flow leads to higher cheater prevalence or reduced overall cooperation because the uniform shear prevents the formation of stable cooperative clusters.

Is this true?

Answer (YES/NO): NO